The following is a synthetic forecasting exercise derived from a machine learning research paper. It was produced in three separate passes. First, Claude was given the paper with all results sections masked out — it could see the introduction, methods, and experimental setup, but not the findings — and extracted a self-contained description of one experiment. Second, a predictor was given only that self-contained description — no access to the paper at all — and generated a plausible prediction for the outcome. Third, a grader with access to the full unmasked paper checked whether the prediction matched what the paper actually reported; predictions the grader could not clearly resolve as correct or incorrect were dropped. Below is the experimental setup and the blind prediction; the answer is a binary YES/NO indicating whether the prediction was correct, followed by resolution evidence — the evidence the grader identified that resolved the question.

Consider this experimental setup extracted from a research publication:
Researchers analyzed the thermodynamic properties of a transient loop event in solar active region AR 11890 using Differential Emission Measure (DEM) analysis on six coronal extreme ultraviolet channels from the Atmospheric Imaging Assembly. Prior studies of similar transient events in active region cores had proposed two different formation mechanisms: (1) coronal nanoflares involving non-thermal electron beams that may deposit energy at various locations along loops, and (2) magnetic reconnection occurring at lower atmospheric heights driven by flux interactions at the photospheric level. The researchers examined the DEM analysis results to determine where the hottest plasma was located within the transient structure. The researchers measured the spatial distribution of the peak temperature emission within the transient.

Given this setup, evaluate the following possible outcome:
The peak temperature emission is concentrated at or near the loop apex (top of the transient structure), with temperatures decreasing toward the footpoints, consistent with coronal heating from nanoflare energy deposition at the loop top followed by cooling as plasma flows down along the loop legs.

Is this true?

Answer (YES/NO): NO